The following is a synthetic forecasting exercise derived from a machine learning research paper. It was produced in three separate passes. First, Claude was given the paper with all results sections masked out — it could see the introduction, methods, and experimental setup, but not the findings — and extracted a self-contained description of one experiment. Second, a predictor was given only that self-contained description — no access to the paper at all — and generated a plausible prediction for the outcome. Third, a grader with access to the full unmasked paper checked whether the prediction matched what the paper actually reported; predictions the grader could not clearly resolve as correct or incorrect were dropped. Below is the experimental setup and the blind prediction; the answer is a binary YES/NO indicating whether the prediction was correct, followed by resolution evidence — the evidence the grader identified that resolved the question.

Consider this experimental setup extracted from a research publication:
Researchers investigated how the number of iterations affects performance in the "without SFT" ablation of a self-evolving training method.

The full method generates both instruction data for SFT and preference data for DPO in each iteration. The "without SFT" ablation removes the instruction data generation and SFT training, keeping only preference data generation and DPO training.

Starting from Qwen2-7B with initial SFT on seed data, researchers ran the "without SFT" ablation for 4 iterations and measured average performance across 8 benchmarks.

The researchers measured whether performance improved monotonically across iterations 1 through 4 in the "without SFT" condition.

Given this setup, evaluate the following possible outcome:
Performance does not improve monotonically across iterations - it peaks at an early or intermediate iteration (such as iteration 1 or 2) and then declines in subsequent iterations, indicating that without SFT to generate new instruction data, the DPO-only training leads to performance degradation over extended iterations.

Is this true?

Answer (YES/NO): NO